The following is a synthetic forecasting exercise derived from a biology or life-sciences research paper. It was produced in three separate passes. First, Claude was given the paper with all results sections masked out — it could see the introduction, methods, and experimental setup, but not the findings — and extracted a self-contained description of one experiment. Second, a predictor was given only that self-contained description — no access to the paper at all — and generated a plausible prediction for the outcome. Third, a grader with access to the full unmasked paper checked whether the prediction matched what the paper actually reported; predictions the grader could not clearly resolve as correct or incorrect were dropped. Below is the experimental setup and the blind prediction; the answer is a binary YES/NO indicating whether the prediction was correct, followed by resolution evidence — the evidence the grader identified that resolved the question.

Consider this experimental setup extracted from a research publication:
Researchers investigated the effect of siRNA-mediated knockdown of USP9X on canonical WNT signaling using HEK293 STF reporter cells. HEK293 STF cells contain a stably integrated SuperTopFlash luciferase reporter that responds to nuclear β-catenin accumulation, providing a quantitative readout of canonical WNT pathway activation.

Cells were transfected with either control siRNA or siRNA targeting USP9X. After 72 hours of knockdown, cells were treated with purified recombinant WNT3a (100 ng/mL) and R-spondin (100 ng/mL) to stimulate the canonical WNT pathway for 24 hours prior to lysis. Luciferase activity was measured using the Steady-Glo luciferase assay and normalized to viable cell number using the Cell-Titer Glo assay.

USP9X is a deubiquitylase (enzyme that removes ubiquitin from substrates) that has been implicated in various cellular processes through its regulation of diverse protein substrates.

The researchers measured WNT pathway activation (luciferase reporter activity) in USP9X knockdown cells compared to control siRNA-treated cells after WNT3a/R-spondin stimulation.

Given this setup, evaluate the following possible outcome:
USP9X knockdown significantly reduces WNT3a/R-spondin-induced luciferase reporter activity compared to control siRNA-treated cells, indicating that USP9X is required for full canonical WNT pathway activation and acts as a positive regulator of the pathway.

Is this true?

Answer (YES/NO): YES